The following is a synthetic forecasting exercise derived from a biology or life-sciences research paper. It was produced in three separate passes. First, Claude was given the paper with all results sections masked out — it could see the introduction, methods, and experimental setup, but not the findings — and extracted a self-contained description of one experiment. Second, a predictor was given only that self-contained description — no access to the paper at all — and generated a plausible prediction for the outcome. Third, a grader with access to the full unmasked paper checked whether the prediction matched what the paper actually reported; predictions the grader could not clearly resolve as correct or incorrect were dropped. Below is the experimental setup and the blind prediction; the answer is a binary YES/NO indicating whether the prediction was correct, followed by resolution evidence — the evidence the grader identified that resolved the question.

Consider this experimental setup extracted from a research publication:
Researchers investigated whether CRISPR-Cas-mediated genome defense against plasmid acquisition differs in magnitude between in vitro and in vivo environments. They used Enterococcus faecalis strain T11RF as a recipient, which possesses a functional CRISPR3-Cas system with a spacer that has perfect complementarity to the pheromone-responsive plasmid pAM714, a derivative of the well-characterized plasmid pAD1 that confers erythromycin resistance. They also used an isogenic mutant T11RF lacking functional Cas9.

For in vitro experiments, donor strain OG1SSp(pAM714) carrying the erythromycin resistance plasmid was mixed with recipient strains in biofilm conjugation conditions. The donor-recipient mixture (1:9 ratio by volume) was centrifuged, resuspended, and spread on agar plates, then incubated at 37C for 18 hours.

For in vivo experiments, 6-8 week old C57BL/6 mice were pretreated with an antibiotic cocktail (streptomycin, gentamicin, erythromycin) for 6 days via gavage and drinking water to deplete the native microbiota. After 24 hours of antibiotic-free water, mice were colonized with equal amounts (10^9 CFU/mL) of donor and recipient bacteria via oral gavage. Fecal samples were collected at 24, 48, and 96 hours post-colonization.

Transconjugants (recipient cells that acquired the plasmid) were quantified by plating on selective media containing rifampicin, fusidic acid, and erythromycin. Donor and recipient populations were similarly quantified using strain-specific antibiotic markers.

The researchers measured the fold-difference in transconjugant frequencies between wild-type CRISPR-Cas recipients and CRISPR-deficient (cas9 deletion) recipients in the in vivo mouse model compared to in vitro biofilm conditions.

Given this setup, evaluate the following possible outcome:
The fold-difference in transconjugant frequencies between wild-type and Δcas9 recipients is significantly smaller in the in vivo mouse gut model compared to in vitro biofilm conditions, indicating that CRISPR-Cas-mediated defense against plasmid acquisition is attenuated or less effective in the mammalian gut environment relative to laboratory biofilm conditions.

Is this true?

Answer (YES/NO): NO